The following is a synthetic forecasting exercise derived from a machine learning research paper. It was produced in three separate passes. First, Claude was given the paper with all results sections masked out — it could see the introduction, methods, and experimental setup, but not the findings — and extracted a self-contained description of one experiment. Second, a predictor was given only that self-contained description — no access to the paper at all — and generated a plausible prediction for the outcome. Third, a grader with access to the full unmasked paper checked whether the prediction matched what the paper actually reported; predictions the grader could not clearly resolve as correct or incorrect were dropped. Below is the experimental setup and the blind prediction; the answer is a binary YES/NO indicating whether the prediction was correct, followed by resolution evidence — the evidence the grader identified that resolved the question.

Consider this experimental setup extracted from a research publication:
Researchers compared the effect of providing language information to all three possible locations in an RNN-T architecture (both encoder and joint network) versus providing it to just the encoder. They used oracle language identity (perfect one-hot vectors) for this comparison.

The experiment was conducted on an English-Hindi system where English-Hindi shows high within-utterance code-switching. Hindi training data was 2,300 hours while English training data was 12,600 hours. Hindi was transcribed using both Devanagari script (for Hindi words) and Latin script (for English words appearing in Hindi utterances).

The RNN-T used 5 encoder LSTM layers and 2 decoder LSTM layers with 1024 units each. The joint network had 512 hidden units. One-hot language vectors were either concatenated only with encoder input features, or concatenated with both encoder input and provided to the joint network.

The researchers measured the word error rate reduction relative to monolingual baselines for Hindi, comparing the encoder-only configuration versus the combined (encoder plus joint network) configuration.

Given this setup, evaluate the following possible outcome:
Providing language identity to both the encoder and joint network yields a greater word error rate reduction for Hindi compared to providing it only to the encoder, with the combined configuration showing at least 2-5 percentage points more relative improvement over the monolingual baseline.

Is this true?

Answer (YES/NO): NO